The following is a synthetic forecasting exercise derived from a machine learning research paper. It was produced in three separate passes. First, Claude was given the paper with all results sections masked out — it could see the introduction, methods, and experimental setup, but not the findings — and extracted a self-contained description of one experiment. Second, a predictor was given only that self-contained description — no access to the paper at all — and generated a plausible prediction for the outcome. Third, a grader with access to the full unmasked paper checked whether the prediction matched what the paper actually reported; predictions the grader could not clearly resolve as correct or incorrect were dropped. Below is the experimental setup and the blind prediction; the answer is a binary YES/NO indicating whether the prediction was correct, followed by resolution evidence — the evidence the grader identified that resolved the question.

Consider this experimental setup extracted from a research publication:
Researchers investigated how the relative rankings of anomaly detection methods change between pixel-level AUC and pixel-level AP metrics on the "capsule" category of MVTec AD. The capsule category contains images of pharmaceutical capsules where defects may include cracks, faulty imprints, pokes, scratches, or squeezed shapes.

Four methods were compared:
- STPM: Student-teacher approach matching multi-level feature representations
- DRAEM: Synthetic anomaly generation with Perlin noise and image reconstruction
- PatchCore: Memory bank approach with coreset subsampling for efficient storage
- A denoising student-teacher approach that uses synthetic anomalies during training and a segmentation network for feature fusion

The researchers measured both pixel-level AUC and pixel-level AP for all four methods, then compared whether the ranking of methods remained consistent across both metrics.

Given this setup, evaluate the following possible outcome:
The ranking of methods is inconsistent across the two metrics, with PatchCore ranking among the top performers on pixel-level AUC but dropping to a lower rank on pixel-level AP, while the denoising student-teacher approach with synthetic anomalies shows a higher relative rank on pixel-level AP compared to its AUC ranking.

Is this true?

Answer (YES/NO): NO